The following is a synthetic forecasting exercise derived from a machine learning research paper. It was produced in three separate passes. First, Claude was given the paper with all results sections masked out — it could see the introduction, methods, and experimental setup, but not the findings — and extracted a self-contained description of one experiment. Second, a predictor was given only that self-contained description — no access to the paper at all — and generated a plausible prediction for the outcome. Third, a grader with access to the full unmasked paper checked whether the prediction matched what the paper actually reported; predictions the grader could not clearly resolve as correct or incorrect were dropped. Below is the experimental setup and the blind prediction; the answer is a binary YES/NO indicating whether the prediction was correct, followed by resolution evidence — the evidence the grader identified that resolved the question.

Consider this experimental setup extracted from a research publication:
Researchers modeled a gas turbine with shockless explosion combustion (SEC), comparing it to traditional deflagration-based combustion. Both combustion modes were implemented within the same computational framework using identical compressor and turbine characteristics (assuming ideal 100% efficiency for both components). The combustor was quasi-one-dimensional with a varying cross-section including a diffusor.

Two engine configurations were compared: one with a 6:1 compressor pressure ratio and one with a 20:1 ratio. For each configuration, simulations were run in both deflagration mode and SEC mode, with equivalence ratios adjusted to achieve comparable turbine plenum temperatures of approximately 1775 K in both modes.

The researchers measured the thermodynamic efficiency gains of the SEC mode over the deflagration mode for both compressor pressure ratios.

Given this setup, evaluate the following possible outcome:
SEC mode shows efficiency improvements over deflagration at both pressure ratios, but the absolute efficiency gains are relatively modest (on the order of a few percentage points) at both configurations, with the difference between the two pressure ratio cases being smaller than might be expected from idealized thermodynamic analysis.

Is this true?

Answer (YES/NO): NO